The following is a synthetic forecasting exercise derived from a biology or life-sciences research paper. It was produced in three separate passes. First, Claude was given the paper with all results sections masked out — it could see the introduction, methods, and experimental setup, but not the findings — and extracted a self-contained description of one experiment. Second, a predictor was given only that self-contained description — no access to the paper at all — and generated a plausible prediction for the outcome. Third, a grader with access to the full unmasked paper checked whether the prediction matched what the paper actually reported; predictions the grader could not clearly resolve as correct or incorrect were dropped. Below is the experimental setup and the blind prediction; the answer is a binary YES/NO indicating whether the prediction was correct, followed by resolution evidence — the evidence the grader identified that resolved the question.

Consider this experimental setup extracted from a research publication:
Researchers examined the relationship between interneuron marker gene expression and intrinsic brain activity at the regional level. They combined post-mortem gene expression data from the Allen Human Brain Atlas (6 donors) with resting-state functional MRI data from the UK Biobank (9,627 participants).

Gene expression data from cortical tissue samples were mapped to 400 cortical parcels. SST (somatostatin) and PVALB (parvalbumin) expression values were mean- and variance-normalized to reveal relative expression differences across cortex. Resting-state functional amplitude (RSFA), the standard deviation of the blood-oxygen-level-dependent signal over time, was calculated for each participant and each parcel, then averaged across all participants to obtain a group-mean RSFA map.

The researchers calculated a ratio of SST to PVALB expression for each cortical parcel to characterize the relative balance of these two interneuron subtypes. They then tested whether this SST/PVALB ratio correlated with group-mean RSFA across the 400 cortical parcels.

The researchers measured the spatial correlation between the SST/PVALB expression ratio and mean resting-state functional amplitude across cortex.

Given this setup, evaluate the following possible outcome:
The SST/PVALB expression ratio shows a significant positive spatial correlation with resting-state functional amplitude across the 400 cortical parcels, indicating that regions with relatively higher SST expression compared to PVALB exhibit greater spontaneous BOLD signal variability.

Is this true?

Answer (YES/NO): NO